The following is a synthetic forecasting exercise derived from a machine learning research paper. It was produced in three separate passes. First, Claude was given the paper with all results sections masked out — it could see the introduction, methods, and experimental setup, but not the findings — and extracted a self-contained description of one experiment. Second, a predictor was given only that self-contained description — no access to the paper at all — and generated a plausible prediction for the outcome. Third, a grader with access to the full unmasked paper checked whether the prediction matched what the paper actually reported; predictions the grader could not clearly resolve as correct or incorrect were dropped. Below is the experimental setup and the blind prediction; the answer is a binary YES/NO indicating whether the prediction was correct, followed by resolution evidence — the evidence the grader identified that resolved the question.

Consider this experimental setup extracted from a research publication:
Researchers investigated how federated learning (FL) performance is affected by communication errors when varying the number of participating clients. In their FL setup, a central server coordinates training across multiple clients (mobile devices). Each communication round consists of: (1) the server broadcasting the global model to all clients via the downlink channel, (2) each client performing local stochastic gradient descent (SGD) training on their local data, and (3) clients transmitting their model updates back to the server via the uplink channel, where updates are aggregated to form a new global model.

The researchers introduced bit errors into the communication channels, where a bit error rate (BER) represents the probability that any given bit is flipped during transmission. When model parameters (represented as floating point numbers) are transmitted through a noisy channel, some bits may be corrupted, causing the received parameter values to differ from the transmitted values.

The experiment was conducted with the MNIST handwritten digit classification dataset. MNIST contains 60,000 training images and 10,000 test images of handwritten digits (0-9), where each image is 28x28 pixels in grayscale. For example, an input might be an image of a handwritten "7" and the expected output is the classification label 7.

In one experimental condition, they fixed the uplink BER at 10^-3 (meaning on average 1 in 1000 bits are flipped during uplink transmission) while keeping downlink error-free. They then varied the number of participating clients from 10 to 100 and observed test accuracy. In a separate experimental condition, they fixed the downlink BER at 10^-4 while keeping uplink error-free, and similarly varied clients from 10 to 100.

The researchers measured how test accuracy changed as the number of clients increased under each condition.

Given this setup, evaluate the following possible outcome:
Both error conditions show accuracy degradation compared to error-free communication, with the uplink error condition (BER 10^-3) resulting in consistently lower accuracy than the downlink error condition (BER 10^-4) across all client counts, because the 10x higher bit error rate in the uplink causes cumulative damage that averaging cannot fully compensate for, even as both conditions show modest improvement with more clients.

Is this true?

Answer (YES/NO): NO